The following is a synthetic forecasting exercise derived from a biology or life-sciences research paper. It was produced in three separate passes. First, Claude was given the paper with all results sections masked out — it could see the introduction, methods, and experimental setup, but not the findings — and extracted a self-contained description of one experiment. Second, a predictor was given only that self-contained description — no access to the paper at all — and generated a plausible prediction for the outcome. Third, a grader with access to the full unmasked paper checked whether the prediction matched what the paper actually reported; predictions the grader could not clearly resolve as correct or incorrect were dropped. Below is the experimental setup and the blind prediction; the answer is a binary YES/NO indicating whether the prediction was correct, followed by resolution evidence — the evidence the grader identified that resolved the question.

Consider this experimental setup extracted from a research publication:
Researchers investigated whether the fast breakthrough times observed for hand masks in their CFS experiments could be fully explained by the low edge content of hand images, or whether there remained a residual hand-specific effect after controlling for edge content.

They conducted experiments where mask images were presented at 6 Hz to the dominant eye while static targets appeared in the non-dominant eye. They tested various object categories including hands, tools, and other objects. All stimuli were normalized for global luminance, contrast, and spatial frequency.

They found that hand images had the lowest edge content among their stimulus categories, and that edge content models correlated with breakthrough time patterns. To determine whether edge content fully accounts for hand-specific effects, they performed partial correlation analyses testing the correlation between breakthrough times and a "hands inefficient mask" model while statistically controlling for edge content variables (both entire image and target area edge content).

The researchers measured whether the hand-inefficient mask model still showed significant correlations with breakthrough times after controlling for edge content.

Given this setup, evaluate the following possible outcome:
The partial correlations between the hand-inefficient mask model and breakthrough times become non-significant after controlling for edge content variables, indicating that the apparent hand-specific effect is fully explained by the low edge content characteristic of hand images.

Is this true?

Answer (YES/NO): NO